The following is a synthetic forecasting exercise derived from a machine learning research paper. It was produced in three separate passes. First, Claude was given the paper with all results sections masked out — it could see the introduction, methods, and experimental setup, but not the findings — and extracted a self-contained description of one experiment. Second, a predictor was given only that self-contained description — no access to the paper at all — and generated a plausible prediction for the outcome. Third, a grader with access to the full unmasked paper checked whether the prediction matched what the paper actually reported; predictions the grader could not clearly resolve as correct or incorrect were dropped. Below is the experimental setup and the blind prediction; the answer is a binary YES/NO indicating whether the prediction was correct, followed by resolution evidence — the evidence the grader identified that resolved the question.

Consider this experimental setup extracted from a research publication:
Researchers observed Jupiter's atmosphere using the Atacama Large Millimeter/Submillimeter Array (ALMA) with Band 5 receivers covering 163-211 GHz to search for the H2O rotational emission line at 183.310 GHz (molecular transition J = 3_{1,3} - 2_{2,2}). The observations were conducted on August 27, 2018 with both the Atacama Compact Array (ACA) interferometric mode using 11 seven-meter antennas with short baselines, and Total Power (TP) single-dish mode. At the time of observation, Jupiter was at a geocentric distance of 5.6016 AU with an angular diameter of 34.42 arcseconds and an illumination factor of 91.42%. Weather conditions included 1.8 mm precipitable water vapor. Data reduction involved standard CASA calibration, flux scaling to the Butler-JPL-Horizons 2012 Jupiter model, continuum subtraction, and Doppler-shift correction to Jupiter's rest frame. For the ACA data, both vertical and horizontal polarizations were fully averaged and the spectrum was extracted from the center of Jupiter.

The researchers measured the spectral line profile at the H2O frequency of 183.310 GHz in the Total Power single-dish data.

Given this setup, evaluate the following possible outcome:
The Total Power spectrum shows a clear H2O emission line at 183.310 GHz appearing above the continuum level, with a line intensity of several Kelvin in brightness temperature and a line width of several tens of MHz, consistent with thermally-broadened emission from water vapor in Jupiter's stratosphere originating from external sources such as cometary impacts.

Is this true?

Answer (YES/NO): NO